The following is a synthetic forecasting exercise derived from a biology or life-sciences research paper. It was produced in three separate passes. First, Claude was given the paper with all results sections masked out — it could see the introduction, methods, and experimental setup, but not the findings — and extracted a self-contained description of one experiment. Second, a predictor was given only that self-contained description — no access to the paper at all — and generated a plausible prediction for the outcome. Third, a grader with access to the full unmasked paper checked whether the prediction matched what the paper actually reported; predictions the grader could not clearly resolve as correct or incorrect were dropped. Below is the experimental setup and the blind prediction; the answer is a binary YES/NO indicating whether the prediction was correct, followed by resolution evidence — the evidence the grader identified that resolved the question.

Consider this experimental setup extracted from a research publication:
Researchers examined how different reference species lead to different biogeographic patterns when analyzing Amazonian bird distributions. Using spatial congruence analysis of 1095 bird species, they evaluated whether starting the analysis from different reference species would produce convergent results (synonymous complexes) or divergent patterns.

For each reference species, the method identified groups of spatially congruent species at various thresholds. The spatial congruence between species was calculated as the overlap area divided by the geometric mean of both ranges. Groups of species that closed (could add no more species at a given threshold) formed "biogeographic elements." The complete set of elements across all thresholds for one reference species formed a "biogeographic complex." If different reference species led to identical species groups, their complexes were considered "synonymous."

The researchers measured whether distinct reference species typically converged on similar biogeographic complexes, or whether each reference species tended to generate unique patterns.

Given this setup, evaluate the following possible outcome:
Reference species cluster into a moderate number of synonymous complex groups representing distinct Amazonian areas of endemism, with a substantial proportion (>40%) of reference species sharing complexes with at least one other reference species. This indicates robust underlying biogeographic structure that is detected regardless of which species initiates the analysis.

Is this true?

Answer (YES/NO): NO